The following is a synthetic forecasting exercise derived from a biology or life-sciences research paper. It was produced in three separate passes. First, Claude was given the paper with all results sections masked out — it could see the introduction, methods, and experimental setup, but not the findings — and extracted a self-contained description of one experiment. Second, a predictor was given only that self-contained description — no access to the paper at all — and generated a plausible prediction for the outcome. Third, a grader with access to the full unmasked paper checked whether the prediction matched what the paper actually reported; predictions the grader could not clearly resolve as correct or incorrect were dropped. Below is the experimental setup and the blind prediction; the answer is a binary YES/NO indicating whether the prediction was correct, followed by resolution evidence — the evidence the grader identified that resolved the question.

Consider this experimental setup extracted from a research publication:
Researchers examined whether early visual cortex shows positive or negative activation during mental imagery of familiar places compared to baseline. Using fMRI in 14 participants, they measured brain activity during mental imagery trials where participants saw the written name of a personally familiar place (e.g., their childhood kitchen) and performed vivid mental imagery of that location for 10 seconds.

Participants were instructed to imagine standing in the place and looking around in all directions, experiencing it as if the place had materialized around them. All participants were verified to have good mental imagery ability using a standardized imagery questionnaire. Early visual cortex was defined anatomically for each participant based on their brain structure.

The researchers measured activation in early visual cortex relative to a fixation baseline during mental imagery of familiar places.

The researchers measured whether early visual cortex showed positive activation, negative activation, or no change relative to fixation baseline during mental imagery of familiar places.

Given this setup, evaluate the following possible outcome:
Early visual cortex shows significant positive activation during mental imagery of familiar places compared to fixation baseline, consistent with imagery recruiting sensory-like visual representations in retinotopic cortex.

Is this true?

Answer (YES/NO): NO